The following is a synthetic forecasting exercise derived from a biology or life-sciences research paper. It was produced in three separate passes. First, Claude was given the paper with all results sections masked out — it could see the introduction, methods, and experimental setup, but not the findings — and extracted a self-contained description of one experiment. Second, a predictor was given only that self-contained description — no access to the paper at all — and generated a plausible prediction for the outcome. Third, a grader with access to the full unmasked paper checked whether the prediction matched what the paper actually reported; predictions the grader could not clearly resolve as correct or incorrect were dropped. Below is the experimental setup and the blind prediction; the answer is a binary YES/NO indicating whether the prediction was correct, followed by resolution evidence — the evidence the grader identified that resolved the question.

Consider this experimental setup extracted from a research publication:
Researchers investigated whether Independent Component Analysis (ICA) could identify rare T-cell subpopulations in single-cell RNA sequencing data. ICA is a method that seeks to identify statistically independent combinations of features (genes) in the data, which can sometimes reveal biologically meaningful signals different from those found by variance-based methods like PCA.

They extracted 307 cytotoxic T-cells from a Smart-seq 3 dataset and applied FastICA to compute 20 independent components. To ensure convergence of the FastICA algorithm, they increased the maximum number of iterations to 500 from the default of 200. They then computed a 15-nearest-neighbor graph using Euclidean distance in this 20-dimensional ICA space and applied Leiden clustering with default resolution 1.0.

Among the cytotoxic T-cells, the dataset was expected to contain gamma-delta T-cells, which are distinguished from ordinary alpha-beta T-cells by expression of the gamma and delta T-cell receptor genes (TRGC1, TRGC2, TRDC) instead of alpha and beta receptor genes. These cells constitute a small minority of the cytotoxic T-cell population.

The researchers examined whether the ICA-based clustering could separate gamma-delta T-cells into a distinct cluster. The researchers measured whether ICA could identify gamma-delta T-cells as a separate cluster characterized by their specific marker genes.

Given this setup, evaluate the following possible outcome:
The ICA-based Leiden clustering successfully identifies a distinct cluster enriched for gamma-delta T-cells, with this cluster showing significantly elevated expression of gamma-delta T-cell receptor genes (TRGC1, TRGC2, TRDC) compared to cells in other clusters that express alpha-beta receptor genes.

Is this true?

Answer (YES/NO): NO